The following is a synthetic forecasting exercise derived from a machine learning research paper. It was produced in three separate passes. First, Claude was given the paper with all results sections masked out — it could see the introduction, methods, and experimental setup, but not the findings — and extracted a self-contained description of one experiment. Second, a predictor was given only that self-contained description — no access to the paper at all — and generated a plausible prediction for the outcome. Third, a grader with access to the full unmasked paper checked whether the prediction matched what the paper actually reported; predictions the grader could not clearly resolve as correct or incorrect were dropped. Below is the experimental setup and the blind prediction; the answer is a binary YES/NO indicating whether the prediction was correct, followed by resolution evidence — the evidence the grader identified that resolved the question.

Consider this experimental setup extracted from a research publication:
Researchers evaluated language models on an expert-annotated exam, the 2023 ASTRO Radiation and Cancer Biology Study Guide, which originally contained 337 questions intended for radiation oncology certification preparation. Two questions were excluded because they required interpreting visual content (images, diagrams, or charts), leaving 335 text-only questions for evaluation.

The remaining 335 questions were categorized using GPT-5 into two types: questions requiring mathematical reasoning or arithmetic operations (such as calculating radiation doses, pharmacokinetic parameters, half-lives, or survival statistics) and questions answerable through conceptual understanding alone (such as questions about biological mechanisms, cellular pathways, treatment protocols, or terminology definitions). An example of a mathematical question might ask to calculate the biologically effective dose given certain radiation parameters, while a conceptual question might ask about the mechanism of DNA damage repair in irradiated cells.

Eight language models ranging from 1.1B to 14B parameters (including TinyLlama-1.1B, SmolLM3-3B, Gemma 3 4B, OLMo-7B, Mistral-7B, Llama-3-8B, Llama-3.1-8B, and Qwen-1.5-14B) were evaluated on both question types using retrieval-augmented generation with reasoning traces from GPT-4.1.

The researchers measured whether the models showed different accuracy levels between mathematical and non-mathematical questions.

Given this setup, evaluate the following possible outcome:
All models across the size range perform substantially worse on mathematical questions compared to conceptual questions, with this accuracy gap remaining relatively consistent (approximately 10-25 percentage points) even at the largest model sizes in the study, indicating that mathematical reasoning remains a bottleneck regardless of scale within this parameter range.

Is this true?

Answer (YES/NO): NO